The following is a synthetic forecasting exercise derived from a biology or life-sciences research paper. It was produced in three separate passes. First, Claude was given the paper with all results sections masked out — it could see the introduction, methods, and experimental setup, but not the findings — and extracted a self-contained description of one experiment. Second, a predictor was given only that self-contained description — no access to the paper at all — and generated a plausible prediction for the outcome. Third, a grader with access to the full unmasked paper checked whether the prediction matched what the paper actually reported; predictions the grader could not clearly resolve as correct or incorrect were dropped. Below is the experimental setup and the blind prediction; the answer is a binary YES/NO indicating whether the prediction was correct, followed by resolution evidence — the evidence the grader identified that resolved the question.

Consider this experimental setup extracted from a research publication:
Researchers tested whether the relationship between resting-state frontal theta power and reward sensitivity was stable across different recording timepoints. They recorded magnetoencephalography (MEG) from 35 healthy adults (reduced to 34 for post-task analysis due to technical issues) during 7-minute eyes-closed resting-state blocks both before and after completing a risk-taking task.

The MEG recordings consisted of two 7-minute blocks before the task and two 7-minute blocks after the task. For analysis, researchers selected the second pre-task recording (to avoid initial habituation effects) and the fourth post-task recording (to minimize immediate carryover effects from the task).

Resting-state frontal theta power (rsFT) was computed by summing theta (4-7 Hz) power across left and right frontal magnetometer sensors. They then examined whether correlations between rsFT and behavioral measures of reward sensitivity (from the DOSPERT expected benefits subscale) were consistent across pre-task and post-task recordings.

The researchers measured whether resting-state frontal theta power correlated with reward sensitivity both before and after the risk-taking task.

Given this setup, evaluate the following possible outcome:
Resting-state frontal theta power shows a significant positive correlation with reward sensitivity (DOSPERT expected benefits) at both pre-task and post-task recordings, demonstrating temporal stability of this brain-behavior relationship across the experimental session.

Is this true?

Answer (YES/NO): YES